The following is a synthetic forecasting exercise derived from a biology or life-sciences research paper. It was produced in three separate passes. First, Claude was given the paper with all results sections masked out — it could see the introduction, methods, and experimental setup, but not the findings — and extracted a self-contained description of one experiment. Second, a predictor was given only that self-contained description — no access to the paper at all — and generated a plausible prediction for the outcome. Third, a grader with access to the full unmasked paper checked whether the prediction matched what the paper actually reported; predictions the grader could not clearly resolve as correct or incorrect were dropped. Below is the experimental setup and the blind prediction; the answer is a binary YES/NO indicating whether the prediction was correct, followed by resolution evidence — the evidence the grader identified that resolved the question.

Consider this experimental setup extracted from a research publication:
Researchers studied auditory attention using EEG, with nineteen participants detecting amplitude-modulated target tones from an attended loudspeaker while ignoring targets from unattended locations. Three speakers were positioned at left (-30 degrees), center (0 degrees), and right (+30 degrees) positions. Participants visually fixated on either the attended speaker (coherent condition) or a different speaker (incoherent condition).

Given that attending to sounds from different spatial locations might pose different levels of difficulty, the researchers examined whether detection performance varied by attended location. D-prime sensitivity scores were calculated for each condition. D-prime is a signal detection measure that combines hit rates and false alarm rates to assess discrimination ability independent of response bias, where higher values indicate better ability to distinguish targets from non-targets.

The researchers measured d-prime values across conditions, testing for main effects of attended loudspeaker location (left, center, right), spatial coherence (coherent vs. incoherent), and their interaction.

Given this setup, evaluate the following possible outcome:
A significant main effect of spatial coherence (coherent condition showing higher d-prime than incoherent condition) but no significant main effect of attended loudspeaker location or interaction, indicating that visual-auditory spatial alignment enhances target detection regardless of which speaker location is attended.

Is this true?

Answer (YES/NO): NO